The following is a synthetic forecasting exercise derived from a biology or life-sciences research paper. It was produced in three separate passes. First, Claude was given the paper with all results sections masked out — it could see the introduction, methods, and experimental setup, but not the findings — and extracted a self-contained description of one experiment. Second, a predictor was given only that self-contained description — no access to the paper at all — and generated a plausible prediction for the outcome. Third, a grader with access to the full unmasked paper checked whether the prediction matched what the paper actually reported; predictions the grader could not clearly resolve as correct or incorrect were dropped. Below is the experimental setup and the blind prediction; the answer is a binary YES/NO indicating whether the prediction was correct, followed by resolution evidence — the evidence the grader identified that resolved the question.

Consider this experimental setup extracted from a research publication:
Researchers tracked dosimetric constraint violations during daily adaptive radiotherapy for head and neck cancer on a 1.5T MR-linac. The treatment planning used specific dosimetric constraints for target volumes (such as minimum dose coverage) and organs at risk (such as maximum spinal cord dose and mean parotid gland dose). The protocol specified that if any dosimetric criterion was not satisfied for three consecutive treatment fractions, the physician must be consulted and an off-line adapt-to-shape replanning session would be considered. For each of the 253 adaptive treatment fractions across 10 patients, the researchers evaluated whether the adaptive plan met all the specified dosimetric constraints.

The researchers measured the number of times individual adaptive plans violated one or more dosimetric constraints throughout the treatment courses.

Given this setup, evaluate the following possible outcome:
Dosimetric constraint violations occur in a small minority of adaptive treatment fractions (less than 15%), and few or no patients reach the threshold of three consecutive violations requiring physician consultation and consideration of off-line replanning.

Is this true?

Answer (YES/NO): NO